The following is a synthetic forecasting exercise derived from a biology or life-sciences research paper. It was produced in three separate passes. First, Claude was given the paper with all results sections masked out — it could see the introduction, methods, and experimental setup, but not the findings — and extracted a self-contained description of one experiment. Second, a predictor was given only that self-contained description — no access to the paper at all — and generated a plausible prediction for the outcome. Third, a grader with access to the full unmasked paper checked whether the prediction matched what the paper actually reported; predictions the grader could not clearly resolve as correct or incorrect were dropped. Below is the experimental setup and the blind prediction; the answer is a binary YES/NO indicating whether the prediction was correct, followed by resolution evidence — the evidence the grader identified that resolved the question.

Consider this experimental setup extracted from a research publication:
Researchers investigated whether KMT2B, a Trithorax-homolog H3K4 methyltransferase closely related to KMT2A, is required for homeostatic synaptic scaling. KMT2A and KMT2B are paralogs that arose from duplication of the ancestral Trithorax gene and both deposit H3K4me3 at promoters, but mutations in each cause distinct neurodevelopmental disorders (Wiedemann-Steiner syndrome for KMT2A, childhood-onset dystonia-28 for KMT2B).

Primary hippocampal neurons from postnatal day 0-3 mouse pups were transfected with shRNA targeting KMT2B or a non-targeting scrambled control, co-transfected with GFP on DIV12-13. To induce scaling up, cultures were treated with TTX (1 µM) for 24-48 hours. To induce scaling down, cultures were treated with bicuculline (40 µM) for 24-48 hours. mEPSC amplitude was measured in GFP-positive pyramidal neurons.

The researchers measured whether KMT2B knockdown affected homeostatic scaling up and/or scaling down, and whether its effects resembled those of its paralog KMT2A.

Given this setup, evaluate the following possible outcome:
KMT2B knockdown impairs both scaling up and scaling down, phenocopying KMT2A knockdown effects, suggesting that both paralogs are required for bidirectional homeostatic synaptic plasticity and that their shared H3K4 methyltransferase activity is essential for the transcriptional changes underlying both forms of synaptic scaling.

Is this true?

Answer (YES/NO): NO